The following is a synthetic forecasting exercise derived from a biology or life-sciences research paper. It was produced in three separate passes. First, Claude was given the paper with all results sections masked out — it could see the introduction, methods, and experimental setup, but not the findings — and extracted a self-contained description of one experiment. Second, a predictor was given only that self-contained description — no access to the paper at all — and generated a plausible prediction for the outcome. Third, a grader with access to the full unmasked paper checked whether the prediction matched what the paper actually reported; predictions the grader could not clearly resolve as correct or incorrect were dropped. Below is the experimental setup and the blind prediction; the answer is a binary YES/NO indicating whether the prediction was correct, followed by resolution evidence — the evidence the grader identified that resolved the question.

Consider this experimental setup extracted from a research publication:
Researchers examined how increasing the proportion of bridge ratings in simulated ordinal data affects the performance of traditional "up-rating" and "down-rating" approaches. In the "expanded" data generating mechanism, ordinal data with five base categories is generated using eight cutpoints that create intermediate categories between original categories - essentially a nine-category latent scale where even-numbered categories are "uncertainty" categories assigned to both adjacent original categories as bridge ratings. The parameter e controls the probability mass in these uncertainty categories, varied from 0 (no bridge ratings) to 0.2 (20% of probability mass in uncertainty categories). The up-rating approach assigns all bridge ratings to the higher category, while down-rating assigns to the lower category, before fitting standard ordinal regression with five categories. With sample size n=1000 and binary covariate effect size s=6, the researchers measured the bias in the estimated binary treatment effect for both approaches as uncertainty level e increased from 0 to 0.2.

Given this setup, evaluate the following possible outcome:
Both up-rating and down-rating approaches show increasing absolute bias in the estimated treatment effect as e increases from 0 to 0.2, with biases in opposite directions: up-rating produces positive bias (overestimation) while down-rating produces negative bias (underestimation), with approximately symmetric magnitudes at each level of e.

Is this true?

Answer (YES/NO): NO